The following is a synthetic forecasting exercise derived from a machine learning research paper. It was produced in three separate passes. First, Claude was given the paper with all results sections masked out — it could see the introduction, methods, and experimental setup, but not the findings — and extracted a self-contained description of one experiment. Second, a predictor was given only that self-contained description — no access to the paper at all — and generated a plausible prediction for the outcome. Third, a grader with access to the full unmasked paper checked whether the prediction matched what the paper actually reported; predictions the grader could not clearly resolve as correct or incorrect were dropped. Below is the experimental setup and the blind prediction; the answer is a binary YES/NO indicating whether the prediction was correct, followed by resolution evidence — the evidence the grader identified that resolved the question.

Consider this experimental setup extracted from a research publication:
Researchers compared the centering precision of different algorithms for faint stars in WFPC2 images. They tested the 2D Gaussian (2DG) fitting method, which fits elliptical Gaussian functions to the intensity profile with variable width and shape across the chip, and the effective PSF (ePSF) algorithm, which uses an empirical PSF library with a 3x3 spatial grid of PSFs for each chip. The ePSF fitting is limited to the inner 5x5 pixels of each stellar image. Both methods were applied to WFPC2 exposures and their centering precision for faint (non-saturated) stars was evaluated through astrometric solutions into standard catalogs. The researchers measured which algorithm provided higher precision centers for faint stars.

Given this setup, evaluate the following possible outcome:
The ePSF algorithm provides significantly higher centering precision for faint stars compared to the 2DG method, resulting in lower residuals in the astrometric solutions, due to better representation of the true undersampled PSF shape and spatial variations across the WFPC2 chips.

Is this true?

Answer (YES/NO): YES